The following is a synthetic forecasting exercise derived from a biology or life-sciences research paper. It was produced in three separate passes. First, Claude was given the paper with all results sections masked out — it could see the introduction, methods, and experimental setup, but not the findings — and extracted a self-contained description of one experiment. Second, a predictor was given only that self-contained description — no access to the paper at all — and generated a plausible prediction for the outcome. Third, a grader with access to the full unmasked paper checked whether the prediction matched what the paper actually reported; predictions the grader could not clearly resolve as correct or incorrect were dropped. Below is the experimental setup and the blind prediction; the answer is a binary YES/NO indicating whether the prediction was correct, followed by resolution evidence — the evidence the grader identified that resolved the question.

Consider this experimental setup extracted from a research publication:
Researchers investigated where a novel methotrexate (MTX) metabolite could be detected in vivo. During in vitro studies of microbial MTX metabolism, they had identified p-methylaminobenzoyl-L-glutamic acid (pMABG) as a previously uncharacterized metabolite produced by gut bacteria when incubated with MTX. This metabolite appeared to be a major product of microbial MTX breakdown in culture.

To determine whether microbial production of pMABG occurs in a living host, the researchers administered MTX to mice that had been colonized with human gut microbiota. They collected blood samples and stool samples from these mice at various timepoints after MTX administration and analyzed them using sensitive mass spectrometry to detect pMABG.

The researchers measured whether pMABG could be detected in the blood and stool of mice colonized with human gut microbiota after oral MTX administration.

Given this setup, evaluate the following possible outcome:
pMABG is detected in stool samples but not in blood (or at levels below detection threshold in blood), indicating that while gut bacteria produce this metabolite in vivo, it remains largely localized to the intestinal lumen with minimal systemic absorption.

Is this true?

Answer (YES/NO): NO